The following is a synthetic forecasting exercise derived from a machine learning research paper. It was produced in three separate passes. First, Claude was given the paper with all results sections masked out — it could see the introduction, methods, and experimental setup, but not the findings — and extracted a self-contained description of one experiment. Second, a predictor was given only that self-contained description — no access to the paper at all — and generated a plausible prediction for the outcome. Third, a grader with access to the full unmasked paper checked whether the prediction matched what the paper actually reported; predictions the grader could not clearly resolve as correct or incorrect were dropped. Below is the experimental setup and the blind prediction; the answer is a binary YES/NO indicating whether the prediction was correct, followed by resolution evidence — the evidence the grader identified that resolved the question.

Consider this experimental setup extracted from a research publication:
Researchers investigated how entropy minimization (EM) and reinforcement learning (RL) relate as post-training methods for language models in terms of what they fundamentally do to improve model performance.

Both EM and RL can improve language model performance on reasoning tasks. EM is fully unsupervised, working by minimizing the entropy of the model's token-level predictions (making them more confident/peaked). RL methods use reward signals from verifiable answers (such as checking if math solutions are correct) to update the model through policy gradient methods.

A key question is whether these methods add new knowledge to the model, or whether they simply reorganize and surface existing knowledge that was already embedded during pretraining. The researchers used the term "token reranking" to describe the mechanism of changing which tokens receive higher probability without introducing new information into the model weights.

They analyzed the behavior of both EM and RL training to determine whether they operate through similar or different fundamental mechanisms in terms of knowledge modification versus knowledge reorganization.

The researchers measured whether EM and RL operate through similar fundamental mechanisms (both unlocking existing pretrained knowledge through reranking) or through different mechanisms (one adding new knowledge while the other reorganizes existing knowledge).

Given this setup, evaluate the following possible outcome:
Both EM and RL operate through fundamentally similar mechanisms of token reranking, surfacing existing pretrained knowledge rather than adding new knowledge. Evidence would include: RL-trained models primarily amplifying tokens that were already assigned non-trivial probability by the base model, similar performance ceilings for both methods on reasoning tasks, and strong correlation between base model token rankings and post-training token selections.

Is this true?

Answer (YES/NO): YES